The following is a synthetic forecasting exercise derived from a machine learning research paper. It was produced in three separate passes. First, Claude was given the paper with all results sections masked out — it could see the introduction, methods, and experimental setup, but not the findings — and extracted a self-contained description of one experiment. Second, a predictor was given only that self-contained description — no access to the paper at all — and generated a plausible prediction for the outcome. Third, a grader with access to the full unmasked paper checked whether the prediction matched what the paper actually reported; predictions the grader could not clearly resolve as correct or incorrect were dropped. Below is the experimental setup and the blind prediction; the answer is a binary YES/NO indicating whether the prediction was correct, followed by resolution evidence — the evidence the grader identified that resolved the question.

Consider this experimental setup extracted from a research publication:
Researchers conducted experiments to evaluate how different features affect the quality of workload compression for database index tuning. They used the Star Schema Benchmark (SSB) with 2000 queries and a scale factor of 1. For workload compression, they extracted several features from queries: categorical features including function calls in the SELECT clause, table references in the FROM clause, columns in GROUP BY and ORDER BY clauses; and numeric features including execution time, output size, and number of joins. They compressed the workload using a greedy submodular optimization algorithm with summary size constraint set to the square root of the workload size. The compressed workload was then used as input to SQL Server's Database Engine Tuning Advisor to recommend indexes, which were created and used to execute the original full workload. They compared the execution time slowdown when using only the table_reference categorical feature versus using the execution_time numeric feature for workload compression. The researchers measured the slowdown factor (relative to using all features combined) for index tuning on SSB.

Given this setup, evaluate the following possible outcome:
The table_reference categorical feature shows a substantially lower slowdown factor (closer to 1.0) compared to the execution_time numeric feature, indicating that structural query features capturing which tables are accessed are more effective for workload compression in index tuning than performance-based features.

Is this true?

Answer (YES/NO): NO